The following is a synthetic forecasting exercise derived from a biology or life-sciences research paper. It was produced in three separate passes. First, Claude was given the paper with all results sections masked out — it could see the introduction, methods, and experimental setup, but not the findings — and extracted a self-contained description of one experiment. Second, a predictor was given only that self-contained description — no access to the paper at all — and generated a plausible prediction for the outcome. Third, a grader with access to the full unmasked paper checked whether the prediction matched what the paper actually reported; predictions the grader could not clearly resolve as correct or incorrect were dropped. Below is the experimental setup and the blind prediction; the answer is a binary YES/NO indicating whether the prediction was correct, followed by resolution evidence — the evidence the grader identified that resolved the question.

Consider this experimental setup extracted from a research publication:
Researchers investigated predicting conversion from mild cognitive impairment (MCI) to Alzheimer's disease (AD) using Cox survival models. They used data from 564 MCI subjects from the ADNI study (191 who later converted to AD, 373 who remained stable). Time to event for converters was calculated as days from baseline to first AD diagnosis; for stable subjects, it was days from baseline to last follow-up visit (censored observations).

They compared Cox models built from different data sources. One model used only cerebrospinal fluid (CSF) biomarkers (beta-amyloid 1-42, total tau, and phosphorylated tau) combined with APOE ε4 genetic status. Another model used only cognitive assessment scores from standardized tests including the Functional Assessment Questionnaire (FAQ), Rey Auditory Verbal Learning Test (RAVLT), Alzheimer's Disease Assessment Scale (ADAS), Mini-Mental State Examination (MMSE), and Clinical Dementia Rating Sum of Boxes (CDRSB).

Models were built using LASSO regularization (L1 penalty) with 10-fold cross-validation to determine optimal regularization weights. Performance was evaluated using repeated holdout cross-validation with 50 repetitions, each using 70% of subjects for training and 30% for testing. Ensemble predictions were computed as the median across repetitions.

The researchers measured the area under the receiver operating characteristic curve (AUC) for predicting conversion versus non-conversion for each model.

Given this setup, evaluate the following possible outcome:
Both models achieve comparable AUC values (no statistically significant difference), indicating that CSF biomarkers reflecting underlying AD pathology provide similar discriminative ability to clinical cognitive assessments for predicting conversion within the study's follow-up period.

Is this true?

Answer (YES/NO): NO